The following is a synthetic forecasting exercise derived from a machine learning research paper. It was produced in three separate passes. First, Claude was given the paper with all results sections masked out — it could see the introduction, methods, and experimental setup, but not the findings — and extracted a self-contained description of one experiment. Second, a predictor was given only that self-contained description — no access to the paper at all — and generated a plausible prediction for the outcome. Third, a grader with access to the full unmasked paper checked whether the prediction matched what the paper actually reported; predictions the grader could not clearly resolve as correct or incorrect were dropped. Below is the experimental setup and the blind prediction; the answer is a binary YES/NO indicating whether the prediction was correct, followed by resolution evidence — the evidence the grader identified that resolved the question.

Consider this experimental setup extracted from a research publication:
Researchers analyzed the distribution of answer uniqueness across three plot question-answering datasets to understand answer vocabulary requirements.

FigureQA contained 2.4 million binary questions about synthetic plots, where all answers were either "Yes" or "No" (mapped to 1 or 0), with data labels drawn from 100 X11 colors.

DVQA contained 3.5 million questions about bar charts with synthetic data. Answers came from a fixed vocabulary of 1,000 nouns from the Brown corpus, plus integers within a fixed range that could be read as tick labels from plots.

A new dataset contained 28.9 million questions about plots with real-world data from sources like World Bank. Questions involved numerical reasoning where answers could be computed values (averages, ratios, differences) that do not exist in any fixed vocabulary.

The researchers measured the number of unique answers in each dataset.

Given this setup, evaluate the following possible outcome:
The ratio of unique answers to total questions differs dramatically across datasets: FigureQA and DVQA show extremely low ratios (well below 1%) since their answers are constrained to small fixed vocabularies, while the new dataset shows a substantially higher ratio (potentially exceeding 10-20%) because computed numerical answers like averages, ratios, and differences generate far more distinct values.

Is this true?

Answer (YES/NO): YES